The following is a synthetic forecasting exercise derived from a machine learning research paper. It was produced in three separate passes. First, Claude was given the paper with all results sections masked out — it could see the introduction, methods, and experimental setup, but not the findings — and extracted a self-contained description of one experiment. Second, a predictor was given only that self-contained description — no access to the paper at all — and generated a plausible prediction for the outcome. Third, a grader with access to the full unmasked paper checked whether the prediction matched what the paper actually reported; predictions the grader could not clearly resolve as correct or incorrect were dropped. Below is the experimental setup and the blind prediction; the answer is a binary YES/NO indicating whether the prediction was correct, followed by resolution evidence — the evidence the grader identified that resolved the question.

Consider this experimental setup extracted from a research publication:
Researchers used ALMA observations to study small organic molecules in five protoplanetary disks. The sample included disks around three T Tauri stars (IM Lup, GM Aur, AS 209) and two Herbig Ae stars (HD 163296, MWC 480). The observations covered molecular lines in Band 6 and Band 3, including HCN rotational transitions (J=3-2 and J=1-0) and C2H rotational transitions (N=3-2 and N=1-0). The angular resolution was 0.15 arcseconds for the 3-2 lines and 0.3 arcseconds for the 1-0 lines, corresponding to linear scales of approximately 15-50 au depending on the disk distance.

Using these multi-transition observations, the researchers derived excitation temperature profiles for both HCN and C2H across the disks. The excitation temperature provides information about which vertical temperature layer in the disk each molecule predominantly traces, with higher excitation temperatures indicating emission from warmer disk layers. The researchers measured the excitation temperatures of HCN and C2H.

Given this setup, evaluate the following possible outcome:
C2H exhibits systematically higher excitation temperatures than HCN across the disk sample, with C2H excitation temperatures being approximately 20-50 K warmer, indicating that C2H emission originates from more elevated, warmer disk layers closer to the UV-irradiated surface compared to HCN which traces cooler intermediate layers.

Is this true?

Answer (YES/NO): NO